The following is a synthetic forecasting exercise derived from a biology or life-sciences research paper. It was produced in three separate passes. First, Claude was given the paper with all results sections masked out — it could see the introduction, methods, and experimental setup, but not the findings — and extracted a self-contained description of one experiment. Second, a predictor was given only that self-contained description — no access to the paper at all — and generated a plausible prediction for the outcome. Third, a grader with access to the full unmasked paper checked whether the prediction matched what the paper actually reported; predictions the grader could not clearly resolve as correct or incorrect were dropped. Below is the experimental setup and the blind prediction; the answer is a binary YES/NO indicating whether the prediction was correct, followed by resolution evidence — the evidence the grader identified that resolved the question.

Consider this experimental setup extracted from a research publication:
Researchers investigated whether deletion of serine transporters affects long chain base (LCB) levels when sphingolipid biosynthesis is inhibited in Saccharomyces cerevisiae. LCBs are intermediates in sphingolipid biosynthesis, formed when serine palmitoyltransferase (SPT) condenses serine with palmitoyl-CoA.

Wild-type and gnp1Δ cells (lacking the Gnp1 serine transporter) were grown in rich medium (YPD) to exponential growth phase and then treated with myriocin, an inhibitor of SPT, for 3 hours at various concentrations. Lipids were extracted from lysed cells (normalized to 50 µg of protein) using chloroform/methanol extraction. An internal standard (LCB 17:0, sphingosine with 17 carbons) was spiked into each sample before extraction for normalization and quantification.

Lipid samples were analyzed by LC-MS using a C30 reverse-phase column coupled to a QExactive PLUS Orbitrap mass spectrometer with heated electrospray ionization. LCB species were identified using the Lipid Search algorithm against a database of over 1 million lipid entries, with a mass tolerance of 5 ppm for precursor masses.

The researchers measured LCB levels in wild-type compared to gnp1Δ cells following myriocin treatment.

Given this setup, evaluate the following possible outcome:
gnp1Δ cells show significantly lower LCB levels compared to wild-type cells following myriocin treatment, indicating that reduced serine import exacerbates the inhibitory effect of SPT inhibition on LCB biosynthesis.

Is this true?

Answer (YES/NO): YES